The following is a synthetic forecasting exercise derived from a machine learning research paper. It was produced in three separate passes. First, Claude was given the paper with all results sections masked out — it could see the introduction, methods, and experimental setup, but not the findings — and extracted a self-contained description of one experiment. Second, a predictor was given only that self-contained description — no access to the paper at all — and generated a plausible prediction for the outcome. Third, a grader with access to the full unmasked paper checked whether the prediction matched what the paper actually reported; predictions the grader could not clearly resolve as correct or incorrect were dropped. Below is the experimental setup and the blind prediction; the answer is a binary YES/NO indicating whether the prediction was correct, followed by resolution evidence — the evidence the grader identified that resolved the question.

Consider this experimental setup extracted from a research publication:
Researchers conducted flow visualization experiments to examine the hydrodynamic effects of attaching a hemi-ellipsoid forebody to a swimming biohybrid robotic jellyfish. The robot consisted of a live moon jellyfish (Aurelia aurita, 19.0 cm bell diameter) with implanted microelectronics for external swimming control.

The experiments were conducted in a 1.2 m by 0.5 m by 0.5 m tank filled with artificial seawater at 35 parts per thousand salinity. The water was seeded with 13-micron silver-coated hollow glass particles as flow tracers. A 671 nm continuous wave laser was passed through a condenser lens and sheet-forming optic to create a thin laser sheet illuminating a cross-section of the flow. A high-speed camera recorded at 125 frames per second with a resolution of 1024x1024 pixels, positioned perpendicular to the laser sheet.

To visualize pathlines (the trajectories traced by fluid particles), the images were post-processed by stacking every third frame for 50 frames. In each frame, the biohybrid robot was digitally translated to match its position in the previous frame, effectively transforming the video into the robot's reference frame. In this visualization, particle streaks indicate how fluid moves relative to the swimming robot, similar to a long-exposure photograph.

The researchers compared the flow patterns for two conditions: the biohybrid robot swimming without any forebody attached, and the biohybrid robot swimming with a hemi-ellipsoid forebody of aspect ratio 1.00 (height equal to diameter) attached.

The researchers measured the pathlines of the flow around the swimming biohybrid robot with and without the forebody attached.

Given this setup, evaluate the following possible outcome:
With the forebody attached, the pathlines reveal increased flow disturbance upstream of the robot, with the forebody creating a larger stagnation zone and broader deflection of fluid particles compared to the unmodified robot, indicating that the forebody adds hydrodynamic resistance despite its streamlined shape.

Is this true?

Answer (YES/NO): NO